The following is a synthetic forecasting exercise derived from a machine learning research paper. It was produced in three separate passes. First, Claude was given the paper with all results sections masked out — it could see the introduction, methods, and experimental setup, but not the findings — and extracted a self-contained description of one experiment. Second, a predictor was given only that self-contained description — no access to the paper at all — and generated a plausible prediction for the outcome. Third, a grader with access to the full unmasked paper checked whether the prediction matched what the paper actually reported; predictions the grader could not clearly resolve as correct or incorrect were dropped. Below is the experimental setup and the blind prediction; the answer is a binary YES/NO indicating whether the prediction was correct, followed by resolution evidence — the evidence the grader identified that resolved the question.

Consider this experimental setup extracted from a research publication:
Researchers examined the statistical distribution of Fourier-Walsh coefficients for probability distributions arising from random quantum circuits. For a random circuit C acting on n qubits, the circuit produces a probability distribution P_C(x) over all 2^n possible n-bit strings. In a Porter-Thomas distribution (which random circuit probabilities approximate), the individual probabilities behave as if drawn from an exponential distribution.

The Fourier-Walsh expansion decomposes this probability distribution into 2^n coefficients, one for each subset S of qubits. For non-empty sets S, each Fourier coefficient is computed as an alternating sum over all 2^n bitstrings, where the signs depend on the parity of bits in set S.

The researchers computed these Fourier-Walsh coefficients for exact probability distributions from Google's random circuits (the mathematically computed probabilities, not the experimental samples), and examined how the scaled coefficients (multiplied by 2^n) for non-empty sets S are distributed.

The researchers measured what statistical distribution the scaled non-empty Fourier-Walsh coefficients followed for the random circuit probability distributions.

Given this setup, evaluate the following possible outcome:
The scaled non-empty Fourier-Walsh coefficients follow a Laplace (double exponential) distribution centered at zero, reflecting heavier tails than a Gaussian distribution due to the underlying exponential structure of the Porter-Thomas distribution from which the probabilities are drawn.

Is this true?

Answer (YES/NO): NO